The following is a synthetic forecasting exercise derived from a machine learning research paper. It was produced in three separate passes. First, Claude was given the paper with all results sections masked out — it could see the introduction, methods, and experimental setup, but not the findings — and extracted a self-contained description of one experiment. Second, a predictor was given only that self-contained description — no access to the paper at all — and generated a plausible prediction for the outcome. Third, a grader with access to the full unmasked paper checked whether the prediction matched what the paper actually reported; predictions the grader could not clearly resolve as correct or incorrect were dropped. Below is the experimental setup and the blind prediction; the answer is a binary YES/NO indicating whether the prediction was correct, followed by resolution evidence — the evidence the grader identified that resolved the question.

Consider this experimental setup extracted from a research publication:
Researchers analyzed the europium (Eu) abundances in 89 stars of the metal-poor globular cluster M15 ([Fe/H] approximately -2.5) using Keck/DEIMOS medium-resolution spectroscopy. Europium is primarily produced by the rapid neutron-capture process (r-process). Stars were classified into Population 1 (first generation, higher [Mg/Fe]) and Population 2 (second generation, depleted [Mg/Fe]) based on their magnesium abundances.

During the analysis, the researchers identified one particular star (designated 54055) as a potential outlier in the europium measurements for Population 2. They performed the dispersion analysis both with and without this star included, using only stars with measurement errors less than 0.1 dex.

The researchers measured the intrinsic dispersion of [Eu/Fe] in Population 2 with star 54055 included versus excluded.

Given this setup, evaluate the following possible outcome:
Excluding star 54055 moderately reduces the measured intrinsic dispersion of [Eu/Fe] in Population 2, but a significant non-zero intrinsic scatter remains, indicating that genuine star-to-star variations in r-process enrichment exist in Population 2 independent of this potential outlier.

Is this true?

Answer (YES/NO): NO